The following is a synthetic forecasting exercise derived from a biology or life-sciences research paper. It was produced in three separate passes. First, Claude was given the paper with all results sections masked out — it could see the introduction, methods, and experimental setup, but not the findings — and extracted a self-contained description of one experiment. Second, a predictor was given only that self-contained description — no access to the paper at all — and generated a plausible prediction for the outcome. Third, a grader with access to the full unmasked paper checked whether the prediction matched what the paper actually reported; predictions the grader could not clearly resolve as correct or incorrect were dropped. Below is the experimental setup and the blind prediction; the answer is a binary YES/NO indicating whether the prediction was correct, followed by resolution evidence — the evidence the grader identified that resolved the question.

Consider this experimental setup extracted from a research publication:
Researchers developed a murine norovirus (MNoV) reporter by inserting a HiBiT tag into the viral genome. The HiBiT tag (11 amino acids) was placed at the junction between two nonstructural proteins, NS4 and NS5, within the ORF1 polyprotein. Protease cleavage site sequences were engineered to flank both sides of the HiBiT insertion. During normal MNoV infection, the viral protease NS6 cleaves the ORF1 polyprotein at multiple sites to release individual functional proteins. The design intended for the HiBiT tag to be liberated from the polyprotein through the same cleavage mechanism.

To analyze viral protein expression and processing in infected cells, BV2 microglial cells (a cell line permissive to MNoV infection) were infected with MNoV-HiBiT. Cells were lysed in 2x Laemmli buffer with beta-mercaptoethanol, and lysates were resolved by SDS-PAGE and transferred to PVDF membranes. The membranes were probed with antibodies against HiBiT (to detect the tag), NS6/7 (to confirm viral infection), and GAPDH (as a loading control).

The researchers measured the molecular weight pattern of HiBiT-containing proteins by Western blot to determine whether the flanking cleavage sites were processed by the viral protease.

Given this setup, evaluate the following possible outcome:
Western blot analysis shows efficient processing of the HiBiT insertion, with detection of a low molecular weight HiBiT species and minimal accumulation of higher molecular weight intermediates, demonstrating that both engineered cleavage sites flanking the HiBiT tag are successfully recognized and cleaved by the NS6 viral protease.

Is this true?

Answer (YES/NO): NO